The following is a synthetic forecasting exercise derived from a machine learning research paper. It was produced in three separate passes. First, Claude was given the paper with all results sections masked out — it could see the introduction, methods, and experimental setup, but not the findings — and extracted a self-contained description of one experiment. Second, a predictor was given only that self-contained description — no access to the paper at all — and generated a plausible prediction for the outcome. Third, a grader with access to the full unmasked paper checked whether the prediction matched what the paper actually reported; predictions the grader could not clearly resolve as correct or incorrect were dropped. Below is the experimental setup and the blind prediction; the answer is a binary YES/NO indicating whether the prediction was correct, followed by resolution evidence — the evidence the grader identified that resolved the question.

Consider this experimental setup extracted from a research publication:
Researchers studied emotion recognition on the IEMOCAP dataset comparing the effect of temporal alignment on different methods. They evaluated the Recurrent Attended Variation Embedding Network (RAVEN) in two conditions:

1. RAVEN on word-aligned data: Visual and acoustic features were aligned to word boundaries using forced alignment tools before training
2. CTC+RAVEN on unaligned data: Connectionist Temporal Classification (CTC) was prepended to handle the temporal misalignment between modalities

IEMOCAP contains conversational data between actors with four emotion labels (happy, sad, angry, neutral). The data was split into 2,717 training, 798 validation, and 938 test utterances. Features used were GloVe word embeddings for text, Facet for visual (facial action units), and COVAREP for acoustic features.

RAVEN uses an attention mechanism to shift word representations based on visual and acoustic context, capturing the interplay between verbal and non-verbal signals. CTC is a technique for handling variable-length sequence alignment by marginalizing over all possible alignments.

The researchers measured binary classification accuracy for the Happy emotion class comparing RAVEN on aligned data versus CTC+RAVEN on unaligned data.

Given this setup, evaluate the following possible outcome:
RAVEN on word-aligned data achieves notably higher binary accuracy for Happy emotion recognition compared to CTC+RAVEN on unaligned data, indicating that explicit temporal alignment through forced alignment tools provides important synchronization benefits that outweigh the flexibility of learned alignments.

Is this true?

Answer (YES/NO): YES